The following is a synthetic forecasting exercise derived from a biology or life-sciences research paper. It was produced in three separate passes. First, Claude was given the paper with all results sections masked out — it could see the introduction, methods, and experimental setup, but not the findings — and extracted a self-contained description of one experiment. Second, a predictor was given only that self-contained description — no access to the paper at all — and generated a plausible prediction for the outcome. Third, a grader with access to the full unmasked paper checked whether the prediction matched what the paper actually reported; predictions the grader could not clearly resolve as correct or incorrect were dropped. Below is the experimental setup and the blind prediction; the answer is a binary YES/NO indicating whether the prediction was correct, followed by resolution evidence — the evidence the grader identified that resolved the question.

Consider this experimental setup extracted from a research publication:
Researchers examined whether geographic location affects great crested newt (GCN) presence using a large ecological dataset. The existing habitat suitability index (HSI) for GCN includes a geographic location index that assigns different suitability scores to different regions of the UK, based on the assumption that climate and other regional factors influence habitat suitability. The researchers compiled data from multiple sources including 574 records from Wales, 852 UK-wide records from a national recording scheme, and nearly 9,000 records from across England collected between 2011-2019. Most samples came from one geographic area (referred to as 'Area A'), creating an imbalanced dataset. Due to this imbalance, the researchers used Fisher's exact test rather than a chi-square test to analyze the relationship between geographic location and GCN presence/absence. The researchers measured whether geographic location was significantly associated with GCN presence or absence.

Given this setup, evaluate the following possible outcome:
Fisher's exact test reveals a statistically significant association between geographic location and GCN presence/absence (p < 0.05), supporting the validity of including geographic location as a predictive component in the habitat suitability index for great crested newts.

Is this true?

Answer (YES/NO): NO